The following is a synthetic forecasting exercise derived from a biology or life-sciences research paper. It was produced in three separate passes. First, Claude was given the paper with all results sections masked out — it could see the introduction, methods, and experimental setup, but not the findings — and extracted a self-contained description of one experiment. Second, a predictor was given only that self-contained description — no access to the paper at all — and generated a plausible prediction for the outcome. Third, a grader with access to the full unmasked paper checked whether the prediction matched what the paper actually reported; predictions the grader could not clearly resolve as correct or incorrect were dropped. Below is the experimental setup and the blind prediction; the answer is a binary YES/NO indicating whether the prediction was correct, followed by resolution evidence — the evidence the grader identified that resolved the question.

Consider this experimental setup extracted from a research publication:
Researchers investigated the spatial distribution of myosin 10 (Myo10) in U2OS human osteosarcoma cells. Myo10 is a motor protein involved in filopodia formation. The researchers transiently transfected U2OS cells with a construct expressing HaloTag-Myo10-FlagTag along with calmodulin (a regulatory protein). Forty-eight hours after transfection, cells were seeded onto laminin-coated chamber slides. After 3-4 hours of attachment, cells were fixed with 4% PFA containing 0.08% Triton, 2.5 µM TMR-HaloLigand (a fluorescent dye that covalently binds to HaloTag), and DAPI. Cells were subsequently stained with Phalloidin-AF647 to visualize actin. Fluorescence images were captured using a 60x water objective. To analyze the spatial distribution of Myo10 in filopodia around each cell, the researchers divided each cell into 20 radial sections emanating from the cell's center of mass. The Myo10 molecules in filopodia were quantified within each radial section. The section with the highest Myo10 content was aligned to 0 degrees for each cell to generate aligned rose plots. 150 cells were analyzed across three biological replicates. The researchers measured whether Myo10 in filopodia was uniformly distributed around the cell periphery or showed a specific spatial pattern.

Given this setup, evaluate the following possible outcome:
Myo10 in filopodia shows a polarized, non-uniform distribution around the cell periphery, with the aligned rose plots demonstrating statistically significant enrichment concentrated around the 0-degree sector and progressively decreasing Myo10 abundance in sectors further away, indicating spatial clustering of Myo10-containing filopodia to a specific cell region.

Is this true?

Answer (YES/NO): NO